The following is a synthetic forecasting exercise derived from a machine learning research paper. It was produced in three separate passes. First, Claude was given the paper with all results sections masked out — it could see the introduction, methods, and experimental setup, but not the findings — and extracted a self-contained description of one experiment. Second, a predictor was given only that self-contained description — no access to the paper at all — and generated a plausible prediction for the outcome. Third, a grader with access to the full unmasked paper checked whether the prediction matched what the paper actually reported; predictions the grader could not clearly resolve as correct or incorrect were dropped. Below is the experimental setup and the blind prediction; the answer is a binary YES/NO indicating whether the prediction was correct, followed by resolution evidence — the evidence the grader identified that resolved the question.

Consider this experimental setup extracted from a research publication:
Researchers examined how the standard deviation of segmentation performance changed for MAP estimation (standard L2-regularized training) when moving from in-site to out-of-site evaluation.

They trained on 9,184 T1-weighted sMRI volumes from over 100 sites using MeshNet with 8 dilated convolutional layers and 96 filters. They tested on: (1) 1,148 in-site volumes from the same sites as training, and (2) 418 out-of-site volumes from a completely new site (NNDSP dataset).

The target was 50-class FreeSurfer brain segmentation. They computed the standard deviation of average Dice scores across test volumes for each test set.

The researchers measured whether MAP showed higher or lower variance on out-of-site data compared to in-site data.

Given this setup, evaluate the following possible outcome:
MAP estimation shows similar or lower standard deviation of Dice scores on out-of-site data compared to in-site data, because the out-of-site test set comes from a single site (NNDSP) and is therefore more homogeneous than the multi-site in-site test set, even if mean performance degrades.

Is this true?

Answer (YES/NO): YES